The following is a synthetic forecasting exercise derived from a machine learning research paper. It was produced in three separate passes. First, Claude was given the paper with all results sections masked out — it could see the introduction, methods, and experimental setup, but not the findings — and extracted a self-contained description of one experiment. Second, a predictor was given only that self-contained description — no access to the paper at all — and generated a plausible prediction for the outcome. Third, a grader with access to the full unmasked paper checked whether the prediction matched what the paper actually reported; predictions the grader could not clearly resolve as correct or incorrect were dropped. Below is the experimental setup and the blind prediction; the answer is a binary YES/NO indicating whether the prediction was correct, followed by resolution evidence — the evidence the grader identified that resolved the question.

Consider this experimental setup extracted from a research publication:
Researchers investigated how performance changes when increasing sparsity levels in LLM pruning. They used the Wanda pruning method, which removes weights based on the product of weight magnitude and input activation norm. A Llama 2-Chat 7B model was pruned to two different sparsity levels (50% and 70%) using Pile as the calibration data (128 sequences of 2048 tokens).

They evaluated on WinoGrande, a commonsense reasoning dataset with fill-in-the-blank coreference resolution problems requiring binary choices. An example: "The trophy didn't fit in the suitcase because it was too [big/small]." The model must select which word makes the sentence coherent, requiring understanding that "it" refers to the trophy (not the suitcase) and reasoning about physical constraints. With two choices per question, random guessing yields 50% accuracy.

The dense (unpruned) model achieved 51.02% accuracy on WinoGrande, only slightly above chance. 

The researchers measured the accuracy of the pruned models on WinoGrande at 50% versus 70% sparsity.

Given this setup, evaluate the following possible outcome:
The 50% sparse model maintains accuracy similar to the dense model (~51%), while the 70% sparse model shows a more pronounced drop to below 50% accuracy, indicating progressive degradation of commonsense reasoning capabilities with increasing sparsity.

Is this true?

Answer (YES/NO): NO